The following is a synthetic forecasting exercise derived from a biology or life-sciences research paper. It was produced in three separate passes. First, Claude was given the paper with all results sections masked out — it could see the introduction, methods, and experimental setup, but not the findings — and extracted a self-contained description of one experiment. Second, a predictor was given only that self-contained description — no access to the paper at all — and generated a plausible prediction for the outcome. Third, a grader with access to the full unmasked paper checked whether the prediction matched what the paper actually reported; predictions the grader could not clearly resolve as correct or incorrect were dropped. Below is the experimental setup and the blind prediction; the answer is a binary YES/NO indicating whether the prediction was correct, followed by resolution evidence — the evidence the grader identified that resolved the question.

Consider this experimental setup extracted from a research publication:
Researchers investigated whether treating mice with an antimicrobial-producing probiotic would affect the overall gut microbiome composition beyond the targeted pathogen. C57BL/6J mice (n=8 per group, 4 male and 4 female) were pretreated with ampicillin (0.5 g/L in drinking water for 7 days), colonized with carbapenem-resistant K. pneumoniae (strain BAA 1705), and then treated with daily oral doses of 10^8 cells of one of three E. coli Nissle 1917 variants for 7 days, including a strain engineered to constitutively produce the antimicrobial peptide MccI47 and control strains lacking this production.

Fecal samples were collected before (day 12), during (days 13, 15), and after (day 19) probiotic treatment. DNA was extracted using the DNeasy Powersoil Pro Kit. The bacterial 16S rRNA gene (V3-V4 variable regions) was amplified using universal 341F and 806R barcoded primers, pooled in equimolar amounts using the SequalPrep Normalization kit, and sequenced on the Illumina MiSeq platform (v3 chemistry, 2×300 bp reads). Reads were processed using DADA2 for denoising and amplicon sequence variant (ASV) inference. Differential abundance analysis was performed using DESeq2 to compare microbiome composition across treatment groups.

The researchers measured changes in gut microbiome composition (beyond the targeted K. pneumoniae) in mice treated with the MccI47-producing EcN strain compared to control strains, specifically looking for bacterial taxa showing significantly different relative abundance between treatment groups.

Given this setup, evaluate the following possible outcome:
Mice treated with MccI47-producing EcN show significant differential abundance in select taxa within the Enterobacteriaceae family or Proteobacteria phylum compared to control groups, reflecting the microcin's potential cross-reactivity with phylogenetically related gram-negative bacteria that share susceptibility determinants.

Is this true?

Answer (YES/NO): NO